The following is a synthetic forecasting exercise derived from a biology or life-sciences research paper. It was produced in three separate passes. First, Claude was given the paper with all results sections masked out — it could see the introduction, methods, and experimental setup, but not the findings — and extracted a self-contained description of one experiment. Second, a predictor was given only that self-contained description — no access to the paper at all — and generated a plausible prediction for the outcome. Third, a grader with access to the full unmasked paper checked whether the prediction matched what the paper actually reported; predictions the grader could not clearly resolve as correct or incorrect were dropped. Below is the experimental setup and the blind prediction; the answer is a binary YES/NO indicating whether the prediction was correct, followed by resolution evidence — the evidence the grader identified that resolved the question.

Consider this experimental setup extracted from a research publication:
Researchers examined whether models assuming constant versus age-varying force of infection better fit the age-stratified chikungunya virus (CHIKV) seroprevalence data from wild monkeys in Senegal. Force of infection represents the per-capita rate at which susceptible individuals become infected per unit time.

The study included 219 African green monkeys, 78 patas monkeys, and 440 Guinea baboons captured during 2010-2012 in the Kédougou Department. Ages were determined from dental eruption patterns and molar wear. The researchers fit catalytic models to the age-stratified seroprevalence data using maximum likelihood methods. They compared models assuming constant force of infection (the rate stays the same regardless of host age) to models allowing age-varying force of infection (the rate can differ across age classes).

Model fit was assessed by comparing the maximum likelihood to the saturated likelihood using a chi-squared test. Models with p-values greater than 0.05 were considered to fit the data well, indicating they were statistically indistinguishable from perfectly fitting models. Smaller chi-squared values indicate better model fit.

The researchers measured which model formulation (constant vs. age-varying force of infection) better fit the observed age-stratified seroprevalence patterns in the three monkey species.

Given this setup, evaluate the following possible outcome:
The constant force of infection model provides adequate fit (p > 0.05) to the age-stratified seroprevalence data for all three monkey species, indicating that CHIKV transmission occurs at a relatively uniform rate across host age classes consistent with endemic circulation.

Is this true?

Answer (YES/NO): NO